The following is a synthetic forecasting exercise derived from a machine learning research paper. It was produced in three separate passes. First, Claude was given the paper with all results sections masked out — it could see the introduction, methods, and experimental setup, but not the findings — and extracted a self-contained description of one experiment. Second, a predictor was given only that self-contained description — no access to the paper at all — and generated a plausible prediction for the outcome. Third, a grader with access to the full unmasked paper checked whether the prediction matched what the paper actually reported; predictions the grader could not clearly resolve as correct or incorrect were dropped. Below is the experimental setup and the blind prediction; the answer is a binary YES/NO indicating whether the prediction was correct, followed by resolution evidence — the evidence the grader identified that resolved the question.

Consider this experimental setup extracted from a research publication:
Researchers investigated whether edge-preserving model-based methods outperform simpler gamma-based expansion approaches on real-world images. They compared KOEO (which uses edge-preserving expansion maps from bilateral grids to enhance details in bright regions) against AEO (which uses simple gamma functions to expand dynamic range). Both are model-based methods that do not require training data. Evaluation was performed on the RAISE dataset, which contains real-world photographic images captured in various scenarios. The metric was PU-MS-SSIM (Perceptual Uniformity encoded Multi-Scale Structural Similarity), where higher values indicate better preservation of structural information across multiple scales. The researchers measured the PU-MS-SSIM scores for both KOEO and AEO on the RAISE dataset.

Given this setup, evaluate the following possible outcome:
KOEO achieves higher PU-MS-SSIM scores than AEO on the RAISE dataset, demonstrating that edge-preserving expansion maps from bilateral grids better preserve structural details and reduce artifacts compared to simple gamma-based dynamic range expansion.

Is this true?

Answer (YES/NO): YES